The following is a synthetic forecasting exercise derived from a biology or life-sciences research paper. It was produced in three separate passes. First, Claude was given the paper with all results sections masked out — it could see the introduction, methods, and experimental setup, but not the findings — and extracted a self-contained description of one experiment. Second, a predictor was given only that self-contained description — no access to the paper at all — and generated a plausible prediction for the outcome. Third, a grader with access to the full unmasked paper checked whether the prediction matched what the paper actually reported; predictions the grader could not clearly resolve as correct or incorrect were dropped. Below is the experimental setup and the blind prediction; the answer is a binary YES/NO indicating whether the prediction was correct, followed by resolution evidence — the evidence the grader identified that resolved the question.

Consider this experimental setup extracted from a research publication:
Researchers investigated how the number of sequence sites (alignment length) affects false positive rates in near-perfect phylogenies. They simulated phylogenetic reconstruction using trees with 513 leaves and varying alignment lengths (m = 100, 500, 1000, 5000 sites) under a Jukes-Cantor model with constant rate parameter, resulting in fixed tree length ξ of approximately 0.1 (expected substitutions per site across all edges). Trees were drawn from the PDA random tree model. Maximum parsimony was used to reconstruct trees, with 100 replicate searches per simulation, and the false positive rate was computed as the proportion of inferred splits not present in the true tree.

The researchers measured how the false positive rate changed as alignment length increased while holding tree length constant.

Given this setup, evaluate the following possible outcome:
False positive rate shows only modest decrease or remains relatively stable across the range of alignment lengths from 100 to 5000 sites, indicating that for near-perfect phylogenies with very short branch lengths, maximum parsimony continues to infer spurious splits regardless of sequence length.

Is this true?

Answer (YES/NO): NO